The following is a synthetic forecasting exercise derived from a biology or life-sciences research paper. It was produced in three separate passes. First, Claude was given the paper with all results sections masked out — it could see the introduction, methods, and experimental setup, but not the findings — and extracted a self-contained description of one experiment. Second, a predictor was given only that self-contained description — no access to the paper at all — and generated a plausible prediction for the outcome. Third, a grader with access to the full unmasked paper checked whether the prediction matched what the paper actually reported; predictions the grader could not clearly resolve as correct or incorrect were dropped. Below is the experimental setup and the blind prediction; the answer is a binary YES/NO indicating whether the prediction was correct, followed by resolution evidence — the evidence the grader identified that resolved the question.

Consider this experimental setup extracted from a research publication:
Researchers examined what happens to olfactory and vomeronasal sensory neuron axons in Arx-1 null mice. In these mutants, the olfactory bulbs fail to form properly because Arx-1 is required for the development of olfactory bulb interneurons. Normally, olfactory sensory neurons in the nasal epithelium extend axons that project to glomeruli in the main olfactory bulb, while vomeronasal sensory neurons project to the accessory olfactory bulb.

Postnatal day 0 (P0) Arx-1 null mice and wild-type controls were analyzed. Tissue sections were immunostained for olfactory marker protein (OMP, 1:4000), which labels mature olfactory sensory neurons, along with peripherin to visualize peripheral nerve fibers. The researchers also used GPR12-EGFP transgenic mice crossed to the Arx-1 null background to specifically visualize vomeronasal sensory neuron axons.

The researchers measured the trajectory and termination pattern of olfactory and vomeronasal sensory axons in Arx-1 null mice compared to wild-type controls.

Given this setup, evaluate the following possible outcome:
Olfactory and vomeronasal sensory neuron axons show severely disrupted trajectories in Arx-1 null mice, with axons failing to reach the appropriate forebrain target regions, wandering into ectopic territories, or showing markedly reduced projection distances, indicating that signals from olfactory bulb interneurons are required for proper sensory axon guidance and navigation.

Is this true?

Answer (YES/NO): NO